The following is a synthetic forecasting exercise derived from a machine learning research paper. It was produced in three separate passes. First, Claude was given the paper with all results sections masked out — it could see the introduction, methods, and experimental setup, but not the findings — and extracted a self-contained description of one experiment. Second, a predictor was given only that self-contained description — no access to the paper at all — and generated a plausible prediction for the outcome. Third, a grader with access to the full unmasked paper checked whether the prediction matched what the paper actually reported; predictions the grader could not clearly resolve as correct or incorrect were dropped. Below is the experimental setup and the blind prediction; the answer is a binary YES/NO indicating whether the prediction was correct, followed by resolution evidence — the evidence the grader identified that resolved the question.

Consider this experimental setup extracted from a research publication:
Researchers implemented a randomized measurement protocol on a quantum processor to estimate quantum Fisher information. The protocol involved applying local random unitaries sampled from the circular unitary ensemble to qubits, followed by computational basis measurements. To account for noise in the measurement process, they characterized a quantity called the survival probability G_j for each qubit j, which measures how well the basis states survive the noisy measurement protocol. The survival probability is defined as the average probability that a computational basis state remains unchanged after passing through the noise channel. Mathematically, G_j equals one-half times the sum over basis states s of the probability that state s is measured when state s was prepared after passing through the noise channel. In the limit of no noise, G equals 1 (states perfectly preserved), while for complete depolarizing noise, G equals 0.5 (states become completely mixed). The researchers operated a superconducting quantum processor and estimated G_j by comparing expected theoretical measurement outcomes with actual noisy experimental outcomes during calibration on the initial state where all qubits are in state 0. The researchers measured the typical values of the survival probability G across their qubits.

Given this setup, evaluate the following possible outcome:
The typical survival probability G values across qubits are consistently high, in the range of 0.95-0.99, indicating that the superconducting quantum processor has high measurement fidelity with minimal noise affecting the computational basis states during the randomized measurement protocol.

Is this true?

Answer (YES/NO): YES